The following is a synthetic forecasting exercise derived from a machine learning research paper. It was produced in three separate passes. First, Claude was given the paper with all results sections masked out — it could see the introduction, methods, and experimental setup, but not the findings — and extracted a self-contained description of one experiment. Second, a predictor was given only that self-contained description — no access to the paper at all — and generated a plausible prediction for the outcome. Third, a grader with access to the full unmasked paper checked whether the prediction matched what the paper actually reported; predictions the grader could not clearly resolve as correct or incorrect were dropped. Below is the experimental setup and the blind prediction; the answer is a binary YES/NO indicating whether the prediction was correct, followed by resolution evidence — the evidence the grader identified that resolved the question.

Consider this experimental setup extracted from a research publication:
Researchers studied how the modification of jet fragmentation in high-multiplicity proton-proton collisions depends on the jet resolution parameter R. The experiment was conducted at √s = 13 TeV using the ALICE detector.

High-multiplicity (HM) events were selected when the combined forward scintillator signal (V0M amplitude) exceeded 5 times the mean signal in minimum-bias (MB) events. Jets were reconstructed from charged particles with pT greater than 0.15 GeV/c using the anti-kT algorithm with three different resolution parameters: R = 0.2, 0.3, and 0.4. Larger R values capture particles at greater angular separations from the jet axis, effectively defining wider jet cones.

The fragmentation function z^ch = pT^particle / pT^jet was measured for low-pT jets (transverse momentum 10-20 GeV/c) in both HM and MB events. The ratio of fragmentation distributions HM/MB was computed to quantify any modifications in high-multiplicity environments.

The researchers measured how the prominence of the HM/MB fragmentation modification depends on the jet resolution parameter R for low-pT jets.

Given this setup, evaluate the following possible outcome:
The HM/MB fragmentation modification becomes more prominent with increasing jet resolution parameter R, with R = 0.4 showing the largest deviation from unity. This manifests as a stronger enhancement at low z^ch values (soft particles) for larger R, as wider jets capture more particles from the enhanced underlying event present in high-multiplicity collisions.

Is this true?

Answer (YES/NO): YES